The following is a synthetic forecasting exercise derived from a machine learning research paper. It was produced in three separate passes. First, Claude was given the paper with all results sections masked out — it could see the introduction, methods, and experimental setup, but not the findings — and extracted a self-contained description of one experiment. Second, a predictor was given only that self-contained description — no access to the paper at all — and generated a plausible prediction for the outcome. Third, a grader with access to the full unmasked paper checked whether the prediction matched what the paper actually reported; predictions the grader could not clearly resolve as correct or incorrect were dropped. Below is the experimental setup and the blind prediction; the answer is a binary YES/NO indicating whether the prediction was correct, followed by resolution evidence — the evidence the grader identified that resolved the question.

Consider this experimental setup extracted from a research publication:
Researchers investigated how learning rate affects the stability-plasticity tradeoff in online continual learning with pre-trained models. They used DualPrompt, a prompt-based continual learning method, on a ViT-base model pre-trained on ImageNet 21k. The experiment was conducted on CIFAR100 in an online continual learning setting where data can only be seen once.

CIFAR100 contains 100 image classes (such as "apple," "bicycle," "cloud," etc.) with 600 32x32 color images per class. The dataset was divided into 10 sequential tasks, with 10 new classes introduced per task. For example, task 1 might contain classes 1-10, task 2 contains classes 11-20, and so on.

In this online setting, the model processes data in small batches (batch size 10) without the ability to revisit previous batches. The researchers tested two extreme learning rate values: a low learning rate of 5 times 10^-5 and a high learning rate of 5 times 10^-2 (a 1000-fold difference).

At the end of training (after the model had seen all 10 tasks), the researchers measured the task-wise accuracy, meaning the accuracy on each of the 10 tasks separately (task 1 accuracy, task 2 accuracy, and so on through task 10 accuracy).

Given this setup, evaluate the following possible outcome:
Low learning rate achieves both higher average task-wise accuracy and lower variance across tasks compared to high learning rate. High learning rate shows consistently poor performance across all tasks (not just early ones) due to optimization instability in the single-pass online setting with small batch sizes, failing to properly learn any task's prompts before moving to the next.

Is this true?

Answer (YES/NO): NO